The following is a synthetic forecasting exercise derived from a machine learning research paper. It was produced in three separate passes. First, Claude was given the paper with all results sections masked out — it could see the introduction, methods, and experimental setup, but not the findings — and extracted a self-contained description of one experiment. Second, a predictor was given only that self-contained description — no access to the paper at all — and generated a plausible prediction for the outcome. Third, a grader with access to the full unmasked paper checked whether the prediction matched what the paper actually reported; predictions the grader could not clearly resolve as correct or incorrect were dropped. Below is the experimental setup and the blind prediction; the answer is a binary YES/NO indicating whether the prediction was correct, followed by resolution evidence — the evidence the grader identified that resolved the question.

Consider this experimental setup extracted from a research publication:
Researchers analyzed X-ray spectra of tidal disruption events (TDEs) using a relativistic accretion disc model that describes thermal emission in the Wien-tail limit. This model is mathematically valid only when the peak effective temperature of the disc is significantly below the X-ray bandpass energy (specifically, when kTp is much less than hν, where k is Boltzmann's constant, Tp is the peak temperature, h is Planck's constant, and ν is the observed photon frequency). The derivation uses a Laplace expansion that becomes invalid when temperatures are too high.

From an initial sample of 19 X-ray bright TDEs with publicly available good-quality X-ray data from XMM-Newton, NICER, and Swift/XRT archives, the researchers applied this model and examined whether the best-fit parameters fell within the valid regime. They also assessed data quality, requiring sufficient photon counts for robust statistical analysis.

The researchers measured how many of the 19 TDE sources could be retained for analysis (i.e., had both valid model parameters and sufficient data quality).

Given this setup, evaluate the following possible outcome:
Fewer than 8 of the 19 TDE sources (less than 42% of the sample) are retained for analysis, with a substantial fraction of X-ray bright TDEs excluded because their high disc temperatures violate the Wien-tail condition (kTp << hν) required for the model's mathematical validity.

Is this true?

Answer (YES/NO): NO